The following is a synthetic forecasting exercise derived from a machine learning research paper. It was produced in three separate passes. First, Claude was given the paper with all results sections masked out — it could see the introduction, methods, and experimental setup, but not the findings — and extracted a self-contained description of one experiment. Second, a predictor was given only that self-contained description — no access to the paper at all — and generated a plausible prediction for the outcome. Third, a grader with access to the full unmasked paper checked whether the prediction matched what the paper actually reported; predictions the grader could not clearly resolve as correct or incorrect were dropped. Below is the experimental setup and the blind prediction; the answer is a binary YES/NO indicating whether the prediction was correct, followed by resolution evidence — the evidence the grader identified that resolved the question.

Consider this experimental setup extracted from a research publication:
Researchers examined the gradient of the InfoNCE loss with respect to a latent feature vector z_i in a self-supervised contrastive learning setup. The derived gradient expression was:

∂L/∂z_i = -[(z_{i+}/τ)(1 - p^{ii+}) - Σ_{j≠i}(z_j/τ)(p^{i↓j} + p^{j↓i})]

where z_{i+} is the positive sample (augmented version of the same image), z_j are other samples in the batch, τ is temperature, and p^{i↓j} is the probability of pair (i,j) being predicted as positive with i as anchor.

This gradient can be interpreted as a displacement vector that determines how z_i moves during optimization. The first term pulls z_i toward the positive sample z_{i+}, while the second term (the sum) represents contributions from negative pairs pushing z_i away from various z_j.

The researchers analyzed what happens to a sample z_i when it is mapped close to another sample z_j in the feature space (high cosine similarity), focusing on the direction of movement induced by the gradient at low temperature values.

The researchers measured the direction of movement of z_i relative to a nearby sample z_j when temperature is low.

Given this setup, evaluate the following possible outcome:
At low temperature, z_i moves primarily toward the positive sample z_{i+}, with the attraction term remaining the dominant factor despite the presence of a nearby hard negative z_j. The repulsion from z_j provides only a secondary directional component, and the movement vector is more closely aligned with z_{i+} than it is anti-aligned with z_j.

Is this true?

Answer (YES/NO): NO